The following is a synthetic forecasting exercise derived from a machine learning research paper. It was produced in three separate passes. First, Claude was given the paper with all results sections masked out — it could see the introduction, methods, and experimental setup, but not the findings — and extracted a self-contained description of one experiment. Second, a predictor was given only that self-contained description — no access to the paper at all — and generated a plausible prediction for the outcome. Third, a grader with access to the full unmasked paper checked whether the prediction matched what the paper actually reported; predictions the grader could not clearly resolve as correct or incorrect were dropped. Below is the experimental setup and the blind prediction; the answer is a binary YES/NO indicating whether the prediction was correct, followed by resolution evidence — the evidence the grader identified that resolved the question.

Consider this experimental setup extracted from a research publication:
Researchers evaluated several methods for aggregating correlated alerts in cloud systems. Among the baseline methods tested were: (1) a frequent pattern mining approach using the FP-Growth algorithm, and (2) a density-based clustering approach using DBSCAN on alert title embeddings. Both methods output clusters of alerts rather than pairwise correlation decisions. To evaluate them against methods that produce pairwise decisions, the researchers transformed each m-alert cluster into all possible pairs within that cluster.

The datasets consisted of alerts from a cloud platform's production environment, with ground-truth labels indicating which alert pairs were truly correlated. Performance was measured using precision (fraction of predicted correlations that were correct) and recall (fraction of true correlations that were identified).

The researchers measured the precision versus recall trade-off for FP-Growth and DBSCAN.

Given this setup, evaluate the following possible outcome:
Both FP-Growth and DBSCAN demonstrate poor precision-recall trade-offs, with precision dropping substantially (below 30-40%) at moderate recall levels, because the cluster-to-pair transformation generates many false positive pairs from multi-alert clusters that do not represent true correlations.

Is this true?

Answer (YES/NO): NO